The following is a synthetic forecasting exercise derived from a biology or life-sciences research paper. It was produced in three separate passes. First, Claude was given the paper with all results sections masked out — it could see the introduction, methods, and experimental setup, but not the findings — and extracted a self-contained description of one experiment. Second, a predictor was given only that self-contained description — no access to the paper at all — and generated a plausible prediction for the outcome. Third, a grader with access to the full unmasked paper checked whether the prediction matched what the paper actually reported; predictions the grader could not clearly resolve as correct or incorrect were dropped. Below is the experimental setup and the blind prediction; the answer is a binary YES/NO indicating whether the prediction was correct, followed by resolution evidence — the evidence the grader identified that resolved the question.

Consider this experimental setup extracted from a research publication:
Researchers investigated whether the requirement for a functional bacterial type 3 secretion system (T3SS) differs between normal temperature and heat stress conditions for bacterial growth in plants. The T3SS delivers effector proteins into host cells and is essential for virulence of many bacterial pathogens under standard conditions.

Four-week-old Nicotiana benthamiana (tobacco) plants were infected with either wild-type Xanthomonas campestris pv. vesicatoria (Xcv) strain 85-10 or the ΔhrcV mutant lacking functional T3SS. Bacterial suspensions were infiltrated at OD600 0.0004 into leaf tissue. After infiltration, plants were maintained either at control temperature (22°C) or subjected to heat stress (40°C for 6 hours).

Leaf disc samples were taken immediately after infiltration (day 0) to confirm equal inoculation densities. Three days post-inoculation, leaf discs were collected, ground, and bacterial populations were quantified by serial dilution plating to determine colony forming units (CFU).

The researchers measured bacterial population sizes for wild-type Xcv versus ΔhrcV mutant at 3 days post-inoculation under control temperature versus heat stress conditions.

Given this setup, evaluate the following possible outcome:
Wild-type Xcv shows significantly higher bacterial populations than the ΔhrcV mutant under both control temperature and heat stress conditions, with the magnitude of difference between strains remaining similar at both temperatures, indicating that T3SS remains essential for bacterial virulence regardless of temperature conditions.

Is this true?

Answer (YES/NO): NO